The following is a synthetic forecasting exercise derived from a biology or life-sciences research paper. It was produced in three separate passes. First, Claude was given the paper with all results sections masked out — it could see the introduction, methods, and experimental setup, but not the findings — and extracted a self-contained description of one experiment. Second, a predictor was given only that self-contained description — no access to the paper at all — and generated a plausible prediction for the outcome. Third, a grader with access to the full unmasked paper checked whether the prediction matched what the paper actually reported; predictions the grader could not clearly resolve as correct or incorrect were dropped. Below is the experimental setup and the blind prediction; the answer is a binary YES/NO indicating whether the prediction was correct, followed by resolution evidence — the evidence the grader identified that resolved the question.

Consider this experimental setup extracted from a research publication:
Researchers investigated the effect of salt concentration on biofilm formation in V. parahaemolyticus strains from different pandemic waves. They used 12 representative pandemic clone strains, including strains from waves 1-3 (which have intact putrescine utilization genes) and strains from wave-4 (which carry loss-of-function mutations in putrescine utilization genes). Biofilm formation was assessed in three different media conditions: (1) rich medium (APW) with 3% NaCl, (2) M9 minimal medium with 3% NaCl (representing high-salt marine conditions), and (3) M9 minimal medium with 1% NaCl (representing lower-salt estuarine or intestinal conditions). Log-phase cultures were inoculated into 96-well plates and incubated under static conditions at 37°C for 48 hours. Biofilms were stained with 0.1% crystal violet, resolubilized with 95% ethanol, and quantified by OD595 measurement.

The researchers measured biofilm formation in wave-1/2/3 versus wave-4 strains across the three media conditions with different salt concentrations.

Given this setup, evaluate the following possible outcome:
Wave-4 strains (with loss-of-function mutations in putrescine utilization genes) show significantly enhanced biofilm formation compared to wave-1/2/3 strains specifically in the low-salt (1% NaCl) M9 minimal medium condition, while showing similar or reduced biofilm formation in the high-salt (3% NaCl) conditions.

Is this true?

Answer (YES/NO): NO